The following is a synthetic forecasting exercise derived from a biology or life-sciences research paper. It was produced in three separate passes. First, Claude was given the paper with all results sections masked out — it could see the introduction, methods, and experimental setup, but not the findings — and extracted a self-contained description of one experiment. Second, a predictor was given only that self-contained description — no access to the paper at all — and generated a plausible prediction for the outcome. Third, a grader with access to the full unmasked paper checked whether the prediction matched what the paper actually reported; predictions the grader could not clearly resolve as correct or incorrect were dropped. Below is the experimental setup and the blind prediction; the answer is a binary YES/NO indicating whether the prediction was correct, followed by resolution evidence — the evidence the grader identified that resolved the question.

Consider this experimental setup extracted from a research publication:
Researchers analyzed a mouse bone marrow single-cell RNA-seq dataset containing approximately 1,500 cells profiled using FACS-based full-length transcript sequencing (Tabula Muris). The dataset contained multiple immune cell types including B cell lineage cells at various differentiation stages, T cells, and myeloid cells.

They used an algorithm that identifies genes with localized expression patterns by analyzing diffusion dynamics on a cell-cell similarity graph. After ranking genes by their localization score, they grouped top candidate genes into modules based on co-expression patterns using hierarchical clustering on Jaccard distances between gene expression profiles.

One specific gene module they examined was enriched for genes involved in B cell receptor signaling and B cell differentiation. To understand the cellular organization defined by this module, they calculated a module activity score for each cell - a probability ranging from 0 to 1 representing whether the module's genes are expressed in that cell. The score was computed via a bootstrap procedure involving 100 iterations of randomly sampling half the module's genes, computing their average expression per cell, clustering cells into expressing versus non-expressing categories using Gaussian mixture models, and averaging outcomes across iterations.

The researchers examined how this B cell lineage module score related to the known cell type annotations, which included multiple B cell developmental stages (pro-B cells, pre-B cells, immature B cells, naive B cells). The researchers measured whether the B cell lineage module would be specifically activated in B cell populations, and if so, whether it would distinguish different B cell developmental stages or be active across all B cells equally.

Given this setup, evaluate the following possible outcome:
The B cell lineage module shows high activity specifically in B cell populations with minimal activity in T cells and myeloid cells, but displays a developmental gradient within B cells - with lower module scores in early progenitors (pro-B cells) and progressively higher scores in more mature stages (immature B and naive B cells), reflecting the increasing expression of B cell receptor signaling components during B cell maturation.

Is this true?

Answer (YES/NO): NO